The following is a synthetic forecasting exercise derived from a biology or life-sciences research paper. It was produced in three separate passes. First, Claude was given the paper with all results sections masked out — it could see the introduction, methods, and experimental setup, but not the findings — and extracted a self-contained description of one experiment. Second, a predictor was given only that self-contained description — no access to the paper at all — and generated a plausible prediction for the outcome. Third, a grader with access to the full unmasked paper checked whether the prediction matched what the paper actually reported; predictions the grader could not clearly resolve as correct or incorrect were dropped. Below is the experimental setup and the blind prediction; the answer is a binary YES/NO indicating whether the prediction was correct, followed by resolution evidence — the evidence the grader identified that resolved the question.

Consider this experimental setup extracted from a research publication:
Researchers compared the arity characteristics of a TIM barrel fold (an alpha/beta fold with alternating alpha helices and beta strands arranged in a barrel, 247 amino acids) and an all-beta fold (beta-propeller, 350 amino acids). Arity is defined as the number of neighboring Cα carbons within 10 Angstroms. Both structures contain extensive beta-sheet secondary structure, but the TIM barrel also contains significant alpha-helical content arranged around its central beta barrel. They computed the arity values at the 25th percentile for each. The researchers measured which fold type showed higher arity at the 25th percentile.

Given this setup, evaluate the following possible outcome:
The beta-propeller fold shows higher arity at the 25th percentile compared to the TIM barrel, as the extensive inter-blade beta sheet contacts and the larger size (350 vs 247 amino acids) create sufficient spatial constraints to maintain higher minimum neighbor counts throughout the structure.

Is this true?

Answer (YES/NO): YES